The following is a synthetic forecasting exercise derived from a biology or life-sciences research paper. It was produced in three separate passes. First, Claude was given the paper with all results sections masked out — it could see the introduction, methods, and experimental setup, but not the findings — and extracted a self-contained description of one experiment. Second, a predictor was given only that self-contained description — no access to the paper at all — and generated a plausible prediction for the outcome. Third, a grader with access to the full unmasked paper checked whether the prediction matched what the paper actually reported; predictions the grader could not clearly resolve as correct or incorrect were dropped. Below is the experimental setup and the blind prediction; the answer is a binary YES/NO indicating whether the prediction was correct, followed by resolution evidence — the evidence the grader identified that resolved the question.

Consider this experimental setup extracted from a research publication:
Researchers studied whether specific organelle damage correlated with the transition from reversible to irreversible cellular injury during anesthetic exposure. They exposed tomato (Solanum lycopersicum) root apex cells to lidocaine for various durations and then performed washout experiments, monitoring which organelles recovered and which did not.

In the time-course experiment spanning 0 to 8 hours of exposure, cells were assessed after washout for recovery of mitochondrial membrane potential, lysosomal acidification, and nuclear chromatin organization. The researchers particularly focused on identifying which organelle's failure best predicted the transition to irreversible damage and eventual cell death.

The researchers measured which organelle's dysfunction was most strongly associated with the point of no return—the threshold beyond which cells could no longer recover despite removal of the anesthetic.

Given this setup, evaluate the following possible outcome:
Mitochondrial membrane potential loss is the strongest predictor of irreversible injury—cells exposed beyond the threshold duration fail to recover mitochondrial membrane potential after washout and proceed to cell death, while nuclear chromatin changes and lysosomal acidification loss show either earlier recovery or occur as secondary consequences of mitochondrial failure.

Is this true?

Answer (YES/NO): NO